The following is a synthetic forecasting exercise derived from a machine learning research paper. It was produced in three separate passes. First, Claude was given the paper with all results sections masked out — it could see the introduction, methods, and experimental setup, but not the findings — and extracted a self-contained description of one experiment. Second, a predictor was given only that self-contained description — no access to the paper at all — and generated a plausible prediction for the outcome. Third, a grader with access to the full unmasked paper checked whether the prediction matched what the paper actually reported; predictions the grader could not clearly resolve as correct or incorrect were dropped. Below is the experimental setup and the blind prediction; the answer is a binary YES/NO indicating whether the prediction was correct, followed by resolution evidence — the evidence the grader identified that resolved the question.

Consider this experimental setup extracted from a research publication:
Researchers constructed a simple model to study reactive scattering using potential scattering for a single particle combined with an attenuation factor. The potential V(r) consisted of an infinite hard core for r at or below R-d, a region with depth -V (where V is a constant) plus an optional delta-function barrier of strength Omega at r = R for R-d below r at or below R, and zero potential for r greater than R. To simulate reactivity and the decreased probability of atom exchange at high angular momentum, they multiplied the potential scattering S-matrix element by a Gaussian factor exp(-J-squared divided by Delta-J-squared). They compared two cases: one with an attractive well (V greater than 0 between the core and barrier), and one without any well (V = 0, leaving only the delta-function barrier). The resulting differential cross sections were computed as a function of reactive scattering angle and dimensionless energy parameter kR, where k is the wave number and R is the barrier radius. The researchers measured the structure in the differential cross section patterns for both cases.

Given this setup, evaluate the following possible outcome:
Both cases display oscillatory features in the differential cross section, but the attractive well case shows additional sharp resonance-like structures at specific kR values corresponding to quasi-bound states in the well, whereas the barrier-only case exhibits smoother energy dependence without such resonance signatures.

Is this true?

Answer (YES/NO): NO